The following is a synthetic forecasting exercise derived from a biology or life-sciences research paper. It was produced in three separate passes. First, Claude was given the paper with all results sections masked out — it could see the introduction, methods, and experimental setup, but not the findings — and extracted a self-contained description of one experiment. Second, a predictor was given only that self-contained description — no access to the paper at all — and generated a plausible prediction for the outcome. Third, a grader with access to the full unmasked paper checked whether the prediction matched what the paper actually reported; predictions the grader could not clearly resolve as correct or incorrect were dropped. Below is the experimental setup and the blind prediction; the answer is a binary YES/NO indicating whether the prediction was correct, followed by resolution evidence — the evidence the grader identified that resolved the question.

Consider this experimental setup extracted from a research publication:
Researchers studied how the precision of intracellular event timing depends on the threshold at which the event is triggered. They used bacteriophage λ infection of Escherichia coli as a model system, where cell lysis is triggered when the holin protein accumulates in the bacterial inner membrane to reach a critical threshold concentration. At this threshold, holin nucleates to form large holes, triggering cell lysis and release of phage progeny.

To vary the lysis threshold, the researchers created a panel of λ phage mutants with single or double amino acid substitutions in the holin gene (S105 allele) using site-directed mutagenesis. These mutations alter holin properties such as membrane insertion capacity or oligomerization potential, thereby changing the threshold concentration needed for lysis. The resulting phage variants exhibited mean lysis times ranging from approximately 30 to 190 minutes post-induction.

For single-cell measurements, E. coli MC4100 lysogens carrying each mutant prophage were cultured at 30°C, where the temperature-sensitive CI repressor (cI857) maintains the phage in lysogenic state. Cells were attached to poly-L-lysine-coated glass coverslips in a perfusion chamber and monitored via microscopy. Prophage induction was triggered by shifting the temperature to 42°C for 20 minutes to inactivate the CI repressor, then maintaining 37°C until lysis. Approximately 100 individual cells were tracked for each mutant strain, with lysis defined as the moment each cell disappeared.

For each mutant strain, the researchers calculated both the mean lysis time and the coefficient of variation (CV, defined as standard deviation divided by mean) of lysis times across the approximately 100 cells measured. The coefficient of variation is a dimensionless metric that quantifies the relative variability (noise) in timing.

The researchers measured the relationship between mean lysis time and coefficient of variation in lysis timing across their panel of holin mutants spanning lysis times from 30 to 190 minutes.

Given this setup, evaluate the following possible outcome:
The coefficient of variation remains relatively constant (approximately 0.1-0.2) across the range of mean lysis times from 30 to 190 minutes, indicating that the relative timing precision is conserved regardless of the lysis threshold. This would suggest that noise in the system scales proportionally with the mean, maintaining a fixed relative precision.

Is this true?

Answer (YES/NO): NO